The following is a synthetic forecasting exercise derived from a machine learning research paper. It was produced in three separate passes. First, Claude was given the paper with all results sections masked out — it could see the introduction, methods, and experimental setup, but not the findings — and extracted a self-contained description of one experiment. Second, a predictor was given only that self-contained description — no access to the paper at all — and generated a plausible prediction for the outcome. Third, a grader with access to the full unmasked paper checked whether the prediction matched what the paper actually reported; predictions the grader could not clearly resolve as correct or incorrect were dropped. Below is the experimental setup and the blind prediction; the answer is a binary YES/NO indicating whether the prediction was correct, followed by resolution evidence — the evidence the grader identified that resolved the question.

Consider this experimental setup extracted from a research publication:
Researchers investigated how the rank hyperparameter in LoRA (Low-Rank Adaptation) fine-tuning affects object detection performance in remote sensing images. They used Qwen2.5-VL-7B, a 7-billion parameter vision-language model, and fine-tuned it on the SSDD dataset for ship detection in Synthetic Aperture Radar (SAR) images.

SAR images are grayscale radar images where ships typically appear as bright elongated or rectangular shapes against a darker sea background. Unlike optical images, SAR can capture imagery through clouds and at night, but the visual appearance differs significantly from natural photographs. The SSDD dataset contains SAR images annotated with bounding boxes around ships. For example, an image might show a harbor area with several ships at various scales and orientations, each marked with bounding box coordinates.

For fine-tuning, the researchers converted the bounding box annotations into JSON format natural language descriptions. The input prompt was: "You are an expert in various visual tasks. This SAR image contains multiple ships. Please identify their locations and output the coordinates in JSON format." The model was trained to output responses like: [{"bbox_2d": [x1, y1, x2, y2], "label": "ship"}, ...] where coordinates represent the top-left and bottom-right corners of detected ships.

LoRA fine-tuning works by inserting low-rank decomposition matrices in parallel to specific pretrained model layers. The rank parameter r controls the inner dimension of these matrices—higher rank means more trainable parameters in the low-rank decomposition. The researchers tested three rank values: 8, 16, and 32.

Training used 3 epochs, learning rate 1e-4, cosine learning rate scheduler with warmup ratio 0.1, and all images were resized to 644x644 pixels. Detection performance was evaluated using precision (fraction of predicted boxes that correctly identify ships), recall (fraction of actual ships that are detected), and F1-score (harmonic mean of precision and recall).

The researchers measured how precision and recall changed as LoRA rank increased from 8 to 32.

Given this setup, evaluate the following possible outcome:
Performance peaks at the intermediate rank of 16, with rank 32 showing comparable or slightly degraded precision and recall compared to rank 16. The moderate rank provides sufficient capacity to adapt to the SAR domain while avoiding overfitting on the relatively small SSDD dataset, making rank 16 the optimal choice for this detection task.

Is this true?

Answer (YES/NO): NO